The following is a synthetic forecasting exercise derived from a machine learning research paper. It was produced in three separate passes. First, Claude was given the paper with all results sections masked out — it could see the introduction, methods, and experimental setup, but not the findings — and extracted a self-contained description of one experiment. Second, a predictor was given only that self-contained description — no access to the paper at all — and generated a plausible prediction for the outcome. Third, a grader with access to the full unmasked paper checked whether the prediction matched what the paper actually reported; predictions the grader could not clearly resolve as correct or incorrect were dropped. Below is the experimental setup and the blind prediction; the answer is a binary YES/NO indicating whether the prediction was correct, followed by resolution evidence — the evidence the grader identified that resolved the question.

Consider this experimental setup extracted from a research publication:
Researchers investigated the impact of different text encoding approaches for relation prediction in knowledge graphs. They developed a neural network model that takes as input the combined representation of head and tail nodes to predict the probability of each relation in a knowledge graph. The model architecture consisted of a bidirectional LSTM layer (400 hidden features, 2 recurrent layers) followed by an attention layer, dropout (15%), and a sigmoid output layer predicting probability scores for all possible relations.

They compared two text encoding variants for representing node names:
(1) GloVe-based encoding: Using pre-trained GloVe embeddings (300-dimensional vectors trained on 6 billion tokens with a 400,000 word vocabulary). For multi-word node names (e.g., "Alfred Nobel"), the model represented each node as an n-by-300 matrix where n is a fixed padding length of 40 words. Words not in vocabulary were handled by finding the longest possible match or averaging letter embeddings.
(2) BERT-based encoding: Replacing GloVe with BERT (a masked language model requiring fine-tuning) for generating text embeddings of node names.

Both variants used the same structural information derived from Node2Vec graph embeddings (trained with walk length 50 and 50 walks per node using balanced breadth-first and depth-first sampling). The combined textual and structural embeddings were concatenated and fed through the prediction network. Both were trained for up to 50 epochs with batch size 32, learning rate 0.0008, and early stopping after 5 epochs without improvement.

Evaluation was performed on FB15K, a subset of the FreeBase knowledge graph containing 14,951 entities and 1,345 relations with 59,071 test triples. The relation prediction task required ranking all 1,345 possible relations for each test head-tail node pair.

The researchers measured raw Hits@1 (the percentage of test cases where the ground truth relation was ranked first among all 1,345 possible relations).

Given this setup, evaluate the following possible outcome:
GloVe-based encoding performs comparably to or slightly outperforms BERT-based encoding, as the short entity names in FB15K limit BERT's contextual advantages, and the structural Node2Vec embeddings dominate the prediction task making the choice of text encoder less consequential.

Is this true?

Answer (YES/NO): YES